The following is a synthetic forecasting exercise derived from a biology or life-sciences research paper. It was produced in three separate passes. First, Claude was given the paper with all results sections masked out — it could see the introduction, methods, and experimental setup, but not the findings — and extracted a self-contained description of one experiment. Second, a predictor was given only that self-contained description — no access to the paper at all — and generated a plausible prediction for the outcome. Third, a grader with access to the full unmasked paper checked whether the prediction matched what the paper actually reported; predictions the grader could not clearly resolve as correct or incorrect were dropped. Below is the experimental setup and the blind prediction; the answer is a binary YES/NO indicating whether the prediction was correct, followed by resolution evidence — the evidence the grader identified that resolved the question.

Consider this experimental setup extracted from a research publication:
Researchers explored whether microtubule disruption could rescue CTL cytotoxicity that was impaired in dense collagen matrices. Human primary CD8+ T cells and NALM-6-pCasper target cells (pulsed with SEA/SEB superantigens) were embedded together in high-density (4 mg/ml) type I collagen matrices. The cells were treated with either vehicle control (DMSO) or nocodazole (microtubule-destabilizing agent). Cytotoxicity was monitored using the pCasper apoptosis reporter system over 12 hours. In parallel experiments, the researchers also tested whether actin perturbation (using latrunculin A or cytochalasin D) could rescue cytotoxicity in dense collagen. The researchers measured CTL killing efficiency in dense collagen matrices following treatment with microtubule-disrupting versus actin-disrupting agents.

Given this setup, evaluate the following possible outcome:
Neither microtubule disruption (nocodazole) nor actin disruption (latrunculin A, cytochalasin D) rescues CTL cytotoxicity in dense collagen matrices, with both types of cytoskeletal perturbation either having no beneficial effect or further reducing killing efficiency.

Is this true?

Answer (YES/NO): NO